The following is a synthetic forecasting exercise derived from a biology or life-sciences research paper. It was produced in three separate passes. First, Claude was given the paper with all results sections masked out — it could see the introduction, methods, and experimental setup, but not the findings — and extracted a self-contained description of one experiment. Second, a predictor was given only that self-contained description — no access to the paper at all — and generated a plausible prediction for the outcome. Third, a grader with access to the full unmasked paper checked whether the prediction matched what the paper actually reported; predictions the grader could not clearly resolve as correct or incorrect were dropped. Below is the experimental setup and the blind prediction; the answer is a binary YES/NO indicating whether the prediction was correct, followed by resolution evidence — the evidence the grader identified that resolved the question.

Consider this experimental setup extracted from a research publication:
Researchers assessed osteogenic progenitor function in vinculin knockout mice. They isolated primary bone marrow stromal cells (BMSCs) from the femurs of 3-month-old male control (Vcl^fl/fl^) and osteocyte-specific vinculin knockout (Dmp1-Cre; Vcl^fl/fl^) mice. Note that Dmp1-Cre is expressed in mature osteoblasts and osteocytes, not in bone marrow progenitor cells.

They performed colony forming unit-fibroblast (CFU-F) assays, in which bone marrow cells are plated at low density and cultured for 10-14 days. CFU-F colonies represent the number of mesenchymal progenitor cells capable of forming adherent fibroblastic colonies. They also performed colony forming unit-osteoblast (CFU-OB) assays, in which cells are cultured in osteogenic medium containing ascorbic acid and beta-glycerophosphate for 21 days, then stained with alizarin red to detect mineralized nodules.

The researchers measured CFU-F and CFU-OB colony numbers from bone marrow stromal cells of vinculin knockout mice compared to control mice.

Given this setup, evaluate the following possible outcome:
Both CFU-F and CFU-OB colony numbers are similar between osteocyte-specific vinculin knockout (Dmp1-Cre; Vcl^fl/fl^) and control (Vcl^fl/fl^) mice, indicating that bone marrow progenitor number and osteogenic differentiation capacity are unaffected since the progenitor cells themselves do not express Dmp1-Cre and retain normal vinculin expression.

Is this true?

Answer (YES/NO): NO